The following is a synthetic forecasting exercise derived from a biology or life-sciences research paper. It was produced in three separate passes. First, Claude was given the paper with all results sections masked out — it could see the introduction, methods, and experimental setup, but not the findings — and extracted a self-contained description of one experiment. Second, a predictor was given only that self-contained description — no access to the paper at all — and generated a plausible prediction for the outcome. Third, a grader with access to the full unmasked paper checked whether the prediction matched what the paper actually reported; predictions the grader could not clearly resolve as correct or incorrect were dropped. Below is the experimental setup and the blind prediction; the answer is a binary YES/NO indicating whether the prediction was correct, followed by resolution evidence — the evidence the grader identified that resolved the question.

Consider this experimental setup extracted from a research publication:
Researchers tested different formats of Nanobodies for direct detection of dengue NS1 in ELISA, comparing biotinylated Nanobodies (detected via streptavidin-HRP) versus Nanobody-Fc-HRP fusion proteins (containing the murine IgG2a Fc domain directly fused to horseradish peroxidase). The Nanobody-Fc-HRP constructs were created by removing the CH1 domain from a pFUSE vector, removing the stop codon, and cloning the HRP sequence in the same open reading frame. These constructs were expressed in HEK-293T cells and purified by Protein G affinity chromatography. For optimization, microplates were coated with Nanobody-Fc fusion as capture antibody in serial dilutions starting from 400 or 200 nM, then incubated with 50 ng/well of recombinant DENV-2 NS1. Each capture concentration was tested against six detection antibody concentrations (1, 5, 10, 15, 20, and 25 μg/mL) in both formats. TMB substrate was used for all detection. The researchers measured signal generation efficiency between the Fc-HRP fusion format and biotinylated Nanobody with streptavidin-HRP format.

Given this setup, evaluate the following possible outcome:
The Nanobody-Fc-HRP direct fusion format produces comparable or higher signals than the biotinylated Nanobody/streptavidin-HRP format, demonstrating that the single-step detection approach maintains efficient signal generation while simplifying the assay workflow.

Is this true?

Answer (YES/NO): NO